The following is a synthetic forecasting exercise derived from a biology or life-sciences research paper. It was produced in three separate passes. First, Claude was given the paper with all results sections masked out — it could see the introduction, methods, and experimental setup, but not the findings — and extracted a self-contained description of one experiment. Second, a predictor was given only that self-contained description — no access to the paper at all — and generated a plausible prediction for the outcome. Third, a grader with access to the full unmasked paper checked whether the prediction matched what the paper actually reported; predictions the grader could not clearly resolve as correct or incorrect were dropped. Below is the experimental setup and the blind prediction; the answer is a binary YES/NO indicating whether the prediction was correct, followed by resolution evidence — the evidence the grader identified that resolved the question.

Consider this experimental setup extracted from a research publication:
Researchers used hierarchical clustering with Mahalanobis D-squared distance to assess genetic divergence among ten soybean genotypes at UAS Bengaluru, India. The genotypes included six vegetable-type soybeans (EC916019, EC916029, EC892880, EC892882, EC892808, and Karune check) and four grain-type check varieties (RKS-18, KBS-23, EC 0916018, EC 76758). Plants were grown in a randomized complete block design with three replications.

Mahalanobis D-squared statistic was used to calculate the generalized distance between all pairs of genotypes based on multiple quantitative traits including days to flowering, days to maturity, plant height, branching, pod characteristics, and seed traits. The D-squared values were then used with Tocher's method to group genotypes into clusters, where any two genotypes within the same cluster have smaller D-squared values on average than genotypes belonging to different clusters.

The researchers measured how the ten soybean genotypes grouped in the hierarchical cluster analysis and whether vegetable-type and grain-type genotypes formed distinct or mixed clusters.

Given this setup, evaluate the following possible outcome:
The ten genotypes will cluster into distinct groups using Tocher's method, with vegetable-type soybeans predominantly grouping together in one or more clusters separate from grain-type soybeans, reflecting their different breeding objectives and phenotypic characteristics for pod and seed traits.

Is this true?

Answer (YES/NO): YES